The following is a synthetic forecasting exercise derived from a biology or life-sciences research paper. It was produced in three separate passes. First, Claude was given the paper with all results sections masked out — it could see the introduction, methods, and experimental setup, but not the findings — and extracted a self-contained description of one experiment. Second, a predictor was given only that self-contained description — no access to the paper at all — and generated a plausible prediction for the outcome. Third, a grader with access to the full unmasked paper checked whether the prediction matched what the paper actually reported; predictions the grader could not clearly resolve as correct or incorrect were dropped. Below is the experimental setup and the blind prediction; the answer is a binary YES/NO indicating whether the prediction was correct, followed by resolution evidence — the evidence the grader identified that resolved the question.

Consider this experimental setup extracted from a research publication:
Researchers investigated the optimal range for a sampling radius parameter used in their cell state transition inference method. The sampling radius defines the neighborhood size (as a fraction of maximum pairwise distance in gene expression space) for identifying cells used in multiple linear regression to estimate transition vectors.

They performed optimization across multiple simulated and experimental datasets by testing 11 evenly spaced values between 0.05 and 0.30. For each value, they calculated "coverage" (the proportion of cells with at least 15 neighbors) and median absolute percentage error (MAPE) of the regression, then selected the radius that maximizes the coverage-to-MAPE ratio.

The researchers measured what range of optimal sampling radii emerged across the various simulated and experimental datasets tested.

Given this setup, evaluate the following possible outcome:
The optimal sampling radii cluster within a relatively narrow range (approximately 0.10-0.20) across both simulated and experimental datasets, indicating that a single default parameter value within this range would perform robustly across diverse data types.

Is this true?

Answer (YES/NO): NO